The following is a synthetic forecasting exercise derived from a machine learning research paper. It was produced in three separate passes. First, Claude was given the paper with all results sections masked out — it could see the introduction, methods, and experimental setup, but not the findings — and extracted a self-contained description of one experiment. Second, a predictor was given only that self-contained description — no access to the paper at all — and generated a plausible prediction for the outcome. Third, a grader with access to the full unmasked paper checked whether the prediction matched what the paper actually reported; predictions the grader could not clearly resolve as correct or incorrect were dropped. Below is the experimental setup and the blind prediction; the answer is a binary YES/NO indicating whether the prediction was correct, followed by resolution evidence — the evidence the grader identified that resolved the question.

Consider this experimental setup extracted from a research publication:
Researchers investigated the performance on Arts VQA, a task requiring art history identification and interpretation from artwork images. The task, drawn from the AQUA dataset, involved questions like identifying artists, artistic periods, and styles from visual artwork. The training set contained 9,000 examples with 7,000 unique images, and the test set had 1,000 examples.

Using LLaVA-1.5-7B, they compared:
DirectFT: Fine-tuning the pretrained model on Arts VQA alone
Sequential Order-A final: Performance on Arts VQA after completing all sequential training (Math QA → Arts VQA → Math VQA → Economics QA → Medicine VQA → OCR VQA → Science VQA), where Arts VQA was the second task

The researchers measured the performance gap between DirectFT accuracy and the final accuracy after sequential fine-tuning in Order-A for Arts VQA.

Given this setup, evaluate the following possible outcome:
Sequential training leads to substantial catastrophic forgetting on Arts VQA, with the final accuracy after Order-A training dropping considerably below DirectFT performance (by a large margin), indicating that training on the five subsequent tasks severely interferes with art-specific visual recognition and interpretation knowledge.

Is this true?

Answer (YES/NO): YES